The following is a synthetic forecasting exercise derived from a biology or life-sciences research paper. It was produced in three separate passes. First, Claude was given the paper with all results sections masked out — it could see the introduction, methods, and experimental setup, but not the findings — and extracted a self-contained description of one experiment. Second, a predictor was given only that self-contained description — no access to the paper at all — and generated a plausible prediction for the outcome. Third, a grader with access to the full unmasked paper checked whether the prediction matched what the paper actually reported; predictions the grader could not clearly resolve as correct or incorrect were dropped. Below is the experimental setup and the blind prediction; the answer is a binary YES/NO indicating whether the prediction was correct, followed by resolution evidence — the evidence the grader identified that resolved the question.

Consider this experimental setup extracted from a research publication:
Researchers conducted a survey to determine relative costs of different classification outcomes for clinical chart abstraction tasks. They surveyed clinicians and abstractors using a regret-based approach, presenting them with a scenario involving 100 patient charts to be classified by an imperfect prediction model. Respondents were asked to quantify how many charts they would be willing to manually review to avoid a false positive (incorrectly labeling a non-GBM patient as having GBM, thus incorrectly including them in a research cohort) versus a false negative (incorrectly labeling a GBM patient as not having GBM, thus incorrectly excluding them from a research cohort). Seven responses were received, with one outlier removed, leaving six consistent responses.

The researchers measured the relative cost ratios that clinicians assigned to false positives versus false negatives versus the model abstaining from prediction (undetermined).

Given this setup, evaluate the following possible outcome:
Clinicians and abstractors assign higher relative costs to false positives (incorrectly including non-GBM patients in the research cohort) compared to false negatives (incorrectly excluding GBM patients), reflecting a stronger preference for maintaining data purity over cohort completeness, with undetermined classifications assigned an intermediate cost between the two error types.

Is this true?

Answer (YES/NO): NO